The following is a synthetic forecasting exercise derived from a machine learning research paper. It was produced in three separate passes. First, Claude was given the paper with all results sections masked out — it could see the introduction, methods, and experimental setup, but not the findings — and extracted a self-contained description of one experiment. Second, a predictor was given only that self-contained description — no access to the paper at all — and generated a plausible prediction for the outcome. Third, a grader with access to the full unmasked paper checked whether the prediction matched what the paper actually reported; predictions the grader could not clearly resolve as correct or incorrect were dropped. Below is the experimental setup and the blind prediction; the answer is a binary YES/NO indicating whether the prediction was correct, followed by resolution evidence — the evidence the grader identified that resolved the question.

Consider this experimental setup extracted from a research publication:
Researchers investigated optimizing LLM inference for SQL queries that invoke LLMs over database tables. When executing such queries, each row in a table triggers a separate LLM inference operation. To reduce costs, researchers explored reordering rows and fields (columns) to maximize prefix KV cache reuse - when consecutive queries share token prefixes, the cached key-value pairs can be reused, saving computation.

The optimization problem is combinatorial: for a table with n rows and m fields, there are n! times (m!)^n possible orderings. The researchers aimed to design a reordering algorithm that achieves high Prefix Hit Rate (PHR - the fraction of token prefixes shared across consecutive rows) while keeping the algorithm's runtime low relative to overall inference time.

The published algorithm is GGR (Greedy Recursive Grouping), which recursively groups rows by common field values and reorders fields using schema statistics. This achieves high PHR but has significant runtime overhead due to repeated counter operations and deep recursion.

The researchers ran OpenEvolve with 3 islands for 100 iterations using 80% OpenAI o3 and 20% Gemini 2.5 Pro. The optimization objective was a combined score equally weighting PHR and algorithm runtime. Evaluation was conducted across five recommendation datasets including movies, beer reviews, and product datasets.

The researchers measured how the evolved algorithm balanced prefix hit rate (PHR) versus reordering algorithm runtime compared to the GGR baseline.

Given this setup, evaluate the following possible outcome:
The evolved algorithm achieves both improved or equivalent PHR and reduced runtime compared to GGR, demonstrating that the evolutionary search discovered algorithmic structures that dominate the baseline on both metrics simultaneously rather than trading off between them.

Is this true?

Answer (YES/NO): YES